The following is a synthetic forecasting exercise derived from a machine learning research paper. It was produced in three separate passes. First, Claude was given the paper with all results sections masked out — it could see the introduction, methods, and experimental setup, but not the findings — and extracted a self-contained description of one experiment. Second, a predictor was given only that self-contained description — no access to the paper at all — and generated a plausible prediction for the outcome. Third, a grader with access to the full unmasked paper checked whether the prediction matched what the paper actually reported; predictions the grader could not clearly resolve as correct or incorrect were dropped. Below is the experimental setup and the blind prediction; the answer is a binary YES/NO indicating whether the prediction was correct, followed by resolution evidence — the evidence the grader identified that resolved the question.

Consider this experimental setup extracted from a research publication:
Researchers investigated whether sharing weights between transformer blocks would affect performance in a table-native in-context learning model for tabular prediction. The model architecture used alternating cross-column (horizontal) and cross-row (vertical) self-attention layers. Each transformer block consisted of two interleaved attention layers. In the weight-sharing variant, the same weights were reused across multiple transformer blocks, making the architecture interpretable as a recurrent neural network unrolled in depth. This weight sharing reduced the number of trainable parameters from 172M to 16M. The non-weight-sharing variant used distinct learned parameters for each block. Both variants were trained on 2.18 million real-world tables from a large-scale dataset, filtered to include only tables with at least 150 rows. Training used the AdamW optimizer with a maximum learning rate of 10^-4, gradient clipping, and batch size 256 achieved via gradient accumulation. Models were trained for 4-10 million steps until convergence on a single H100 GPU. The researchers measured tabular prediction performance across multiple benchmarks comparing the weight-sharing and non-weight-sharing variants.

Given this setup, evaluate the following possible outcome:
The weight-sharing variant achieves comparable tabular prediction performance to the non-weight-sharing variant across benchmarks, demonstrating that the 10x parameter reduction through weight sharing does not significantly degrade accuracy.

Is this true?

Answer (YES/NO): YES